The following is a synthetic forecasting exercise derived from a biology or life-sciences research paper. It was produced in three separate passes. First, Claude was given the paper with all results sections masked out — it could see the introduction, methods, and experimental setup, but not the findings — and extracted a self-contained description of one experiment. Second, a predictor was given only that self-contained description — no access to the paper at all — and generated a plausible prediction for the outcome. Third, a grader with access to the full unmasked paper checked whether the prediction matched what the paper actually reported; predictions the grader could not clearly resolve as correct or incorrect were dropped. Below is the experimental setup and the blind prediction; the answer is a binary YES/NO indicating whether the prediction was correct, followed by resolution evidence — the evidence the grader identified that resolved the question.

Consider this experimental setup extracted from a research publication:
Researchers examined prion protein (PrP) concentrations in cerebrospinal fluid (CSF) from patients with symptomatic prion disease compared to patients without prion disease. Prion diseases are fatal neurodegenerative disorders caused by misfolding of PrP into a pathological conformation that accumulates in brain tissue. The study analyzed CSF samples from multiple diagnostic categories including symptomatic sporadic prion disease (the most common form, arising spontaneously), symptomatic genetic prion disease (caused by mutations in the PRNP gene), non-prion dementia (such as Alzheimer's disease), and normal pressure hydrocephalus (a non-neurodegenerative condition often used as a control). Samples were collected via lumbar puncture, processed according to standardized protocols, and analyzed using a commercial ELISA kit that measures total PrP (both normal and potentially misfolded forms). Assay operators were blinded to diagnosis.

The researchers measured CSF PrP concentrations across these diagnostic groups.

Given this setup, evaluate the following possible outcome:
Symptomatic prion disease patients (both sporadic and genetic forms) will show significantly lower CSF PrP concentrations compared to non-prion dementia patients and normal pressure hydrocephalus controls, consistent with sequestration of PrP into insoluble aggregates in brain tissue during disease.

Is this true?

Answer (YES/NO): YES